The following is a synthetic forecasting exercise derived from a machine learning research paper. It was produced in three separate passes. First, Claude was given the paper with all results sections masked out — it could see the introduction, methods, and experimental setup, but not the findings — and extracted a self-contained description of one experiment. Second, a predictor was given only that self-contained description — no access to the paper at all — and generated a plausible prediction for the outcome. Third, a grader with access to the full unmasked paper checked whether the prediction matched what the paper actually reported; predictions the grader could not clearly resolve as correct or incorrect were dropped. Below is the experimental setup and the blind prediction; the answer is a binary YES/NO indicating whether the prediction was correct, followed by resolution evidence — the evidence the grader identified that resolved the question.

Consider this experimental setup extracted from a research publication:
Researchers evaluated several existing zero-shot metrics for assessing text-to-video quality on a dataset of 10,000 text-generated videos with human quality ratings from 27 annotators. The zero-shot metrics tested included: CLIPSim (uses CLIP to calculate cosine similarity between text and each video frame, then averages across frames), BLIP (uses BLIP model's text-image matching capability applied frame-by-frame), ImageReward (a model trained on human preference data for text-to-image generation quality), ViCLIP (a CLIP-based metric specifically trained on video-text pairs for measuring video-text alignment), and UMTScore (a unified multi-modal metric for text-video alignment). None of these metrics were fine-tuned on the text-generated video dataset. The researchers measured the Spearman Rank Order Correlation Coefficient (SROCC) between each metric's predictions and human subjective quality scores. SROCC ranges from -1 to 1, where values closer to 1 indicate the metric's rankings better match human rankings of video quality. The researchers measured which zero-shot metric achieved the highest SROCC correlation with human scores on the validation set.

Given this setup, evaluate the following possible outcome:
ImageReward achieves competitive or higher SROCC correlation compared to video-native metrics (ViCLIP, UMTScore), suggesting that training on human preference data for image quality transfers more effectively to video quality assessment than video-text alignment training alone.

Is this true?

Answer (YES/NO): YES